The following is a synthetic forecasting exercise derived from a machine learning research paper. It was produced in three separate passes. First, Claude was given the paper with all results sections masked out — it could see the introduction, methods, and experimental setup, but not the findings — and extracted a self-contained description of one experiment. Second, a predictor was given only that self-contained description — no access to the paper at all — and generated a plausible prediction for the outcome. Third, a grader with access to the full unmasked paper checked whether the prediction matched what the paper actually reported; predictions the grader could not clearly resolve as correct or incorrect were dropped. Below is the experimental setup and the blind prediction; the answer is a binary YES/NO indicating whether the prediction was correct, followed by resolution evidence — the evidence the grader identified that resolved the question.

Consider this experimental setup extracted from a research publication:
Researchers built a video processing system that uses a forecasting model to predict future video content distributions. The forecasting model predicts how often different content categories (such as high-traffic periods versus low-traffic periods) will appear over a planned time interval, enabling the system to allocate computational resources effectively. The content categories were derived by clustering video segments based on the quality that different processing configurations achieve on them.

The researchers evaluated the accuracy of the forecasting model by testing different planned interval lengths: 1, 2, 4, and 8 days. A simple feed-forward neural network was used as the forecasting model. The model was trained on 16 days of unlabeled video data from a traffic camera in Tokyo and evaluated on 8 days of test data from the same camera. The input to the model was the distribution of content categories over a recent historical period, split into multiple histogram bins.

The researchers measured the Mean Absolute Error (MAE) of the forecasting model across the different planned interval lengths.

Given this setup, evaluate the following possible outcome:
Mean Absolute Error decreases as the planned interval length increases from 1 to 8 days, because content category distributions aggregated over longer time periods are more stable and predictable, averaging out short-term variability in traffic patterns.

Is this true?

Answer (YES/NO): NO